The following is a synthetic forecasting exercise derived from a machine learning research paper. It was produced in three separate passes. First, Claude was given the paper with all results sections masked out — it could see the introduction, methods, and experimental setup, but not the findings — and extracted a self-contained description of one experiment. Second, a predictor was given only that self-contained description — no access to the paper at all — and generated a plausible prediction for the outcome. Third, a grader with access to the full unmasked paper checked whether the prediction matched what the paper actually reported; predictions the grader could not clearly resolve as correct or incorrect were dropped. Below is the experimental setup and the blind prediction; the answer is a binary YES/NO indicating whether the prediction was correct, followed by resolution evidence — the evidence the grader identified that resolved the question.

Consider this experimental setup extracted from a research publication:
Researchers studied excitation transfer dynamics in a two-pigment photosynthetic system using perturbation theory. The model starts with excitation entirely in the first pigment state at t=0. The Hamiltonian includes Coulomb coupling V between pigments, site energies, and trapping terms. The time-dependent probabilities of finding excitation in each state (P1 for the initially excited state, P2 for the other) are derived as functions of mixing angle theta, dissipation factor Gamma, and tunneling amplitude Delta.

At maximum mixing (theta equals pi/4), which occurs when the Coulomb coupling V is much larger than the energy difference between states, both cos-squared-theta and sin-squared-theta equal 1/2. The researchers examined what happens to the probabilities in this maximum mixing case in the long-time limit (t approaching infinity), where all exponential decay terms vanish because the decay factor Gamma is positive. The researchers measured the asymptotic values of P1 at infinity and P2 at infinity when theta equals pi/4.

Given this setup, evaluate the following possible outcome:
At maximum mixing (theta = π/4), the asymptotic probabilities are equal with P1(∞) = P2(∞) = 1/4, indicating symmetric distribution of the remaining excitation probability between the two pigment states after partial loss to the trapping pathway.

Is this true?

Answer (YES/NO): YES